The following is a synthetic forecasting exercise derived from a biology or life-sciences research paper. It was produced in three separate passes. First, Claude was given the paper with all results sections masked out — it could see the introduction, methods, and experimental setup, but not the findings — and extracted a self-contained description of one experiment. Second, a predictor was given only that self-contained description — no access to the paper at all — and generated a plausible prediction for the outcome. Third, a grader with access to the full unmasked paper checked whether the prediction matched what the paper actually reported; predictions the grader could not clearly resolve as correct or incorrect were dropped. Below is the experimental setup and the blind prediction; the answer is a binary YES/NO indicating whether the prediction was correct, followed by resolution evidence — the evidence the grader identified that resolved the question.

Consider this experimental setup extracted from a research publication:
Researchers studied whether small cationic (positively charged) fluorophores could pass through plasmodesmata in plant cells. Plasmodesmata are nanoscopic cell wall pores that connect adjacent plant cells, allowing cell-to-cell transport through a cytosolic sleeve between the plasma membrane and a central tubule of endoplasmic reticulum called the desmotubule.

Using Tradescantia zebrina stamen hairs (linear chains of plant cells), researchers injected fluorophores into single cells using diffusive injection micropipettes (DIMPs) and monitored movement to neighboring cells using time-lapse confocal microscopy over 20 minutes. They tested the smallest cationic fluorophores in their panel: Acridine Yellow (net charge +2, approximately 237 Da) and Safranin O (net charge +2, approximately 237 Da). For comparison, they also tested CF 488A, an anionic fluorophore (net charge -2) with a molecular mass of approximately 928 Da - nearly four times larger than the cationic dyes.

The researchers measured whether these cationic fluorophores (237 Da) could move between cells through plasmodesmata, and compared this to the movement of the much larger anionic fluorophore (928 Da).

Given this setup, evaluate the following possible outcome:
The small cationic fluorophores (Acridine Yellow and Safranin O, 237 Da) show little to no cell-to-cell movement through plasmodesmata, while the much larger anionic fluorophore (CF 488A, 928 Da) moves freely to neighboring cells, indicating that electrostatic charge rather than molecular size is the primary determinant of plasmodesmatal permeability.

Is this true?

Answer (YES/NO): YES